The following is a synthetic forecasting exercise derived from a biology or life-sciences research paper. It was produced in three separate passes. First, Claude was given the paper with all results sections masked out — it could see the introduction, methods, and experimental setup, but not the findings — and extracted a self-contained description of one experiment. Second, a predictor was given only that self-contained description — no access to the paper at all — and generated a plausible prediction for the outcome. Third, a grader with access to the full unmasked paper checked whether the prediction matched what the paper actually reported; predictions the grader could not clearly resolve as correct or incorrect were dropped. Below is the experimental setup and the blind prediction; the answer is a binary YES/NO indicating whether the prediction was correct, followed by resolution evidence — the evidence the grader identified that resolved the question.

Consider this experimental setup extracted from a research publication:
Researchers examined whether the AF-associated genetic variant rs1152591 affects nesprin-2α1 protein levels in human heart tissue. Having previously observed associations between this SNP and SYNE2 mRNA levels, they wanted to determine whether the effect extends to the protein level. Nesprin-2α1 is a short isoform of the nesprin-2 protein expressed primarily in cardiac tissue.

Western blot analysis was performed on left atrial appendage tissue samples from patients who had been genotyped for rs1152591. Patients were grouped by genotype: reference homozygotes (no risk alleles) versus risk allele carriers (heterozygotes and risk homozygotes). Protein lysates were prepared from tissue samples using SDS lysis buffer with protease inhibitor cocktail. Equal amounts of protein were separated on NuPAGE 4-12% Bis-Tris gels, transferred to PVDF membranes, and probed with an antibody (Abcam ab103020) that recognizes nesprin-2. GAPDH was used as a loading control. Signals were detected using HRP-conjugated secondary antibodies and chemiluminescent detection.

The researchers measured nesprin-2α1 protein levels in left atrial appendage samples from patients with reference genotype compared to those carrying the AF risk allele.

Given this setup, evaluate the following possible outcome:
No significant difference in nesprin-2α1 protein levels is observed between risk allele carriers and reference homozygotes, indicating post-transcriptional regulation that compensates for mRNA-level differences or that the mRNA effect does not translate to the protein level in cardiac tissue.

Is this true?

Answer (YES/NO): NO